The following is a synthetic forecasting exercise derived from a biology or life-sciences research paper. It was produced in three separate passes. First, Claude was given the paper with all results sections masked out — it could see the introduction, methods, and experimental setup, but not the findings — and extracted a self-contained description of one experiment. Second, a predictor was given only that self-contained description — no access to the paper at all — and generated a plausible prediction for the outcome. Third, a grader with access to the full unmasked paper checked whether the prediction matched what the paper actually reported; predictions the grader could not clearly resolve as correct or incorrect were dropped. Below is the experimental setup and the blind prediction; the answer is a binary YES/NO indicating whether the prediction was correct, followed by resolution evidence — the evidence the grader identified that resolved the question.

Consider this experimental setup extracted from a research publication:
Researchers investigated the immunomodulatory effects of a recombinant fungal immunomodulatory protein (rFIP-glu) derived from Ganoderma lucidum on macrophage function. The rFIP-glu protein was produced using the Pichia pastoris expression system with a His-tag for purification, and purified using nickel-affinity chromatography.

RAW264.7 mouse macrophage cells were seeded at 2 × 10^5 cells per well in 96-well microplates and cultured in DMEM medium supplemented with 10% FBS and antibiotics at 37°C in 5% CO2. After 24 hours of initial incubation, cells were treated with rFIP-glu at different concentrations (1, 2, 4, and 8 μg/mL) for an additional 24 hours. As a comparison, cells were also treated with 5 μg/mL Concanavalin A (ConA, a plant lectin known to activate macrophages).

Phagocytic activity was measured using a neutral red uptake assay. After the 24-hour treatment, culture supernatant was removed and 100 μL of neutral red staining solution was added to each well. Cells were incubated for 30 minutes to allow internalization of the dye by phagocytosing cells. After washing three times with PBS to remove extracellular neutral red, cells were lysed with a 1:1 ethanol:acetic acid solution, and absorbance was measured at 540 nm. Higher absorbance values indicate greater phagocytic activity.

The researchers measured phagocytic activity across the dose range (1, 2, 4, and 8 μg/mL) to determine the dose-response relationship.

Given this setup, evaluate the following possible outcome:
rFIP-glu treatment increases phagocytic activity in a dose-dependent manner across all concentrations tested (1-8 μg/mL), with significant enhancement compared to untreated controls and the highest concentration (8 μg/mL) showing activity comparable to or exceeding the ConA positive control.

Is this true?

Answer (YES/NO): NO